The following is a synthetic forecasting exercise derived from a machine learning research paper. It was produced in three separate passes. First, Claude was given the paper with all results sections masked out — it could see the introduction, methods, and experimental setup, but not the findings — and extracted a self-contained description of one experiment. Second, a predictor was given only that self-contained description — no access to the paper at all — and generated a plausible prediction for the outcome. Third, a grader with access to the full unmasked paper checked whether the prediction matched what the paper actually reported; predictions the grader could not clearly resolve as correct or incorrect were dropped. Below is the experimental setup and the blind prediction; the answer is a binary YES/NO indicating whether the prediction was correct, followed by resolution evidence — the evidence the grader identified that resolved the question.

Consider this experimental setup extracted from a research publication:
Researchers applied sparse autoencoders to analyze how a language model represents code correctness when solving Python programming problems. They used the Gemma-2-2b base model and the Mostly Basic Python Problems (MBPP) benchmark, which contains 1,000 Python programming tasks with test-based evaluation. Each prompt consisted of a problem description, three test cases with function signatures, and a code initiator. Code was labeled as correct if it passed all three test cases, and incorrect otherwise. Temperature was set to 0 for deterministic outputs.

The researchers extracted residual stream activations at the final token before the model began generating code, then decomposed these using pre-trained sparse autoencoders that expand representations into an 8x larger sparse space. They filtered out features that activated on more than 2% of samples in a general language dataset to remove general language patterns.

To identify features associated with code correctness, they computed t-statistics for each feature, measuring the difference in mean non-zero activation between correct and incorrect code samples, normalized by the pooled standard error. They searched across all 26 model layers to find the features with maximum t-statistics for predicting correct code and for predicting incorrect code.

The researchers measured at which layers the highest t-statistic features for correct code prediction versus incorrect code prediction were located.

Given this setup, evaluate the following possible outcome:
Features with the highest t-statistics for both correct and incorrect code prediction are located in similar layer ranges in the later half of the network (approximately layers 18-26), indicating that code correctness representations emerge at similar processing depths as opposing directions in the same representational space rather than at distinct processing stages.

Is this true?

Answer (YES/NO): NO